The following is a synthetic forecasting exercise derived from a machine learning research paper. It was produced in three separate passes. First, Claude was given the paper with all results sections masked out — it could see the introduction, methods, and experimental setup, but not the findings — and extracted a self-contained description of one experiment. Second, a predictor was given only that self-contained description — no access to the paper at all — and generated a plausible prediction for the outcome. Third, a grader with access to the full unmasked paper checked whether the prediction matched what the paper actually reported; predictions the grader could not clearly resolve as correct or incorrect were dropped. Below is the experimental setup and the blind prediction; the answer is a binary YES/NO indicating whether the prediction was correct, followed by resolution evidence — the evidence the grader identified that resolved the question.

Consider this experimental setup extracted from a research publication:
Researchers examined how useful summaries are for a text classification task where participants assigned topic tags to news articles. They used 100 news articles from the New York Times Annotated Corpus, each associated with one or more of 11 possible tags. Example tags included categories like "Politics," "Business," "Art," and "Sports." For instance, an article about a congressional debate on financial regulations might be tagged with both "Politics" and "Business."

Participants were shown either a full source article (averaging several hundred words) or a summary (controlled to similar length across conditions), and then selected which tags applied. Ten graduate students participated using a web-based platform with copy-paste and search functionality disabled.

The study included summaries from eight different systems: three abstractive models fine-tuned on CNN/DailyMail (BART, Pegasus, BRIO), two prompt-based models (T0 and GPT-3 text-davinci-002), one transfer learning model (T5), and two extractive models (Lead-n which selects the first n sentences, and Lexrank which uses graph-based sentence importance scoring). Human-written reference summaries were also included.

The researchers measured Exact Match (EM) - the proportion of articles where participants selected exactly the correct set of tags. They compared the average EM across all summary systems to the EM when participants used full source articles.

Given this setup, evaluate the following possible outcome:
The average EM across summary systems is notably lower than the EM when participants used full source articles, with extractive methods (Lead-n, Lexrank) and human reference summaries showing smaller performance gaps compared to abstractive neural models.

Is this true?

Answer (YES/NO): NO